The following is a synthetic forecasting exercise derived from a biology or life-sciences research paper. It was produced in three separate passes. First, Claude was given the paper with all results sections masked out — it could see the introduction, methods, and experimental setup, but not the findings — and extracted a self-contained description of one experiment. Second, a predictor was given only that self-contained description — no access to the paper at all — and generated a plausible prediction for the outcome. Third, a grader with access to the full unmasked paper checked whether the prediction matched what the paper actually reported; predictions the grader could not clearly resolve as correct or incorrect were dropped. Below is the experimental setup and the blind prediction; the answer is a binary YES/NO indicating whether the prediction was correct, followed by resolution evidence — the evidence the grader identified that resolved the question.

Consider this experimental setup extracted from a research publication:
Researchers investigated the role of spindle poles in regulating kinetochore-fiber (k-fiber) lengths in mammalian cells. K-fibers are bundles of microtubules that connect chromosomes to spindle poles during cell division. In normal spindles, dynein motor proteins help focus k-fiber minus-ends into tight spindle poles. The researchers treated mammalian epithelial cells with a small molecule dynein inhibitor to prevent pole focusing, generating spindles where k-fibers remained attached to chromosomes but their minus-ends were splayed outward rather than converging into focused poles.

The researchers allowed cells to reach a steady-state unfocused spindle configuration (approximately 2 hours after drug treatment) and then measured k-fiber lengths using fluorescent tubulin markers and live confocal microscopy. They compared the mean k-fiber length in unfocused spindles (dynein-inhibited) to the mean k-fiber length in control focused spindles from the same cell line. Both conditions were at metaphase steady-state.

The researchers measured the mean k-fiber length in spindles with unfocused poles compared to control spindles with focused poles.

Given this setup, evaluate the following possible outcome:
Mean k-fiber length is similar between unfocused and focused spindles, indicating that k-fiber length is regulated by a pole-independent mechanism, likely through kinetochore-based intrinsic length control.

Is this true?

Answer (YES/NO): YES